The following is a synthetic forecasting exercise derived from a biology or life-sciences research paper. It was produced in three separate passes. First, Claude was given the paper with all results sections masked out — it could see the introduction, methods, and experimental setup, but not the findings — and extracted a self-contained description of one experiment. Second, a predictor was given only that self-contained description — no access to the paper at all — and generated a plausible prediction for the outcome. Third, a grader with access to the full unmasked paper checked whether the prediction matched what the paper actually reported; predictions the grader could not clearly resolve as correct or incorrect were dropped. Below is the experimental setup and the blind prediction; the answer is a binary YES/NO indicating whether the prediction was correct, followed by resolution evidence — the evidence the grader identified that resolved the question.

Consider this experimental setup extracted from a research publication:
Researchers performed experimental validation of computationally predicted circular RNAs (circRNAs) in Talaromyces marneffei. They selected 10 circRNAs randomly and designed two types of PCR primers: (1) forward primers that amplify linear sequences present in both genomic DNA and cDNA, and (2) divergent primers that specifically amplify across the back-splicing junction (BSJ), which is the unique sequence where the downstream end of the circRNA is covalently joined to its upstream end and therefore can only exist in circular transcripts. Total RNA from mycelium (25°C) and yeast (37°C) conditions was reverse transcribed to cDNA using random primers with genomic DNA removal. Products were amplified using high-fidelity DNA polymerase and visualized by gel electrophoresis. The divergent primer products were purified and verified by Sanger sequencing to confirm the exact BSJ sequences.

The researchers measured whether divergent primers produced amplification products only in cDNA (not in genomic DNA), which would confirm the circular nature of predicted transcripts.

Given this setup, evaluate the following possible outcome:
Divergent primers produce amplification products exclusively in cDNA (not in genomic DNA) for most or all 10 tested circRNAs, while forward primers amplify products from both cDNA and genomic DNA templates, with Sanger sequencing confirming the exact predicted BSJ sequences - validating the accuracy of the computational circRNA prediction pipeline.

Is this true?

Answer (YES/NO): YES